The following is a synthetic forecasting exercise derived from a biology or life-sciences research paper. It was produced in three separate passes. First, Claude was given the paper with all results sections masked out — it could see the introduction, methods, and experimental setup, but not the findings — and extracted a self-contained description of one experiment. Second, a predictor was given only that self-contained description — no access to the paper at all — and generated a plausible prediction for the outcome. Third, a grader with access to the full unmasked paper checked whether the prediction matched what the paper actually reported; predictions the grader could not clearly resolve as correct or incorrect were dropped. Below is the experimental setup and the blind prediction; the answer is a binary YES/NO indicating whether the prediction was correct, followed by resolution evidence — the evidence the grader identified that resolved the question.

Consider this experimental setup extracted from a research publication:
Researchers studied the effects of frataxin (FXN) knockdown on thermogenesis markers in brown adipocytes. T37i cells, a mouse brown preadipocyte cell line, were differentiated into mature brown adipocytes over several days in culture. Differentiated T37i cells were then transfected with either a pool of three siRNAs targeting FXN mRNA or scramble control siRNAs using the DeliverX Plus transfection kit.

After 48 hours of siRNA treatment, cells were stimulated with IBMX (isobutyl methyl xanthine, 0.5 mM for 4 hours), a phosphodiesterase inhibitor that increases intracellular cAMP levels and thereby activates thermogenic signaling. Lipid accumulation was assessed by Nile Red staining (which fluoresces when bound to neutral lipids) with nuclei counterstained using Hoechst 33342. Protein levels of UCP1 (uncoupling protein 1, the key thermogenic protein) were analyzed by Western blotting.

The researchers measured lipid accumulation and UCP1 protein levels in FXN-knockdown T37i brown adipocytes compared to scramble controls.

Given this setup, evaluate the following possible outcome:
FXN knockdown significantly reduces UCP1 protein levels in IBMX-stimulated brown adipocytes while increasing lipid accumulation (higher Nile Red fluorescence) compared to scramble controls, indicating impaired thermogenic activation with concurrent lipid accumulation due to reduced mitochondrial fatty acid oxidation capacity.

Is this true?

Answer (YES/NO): YES